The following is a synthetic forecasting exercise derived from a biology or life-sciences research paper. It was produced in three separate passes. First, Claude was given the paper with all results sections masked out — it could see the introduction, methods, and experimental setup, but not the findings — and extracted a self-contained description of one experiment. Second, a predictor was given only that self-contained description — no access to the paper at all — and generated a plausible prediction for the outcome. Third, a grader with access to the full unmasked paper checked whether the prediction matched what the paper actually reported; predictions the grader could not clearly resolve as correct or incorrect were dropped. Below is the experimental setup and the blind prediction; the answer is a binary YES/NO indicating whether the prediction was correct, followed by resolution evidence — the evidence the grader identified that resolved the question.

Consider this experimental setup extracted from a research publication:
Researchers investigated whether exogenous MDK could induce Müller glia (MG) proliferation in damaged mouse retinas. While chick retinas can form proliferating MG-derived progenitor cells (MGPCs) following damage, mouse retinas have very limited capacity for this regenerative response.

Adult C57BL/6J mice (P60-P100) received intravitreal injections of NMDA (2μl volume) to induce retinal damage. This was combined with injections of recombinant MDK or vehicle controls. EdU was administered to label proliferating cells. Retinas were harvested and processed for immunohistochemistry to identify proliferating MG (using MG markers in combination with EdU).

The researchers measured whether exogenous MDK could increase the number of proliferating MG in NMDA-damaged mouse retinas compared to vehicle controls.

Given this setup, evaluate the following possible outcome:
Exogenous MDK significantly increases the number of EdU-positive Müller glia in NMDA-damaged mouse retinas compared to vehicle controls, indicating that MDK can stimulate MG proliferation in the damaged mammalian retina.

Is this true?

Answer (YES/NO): YES